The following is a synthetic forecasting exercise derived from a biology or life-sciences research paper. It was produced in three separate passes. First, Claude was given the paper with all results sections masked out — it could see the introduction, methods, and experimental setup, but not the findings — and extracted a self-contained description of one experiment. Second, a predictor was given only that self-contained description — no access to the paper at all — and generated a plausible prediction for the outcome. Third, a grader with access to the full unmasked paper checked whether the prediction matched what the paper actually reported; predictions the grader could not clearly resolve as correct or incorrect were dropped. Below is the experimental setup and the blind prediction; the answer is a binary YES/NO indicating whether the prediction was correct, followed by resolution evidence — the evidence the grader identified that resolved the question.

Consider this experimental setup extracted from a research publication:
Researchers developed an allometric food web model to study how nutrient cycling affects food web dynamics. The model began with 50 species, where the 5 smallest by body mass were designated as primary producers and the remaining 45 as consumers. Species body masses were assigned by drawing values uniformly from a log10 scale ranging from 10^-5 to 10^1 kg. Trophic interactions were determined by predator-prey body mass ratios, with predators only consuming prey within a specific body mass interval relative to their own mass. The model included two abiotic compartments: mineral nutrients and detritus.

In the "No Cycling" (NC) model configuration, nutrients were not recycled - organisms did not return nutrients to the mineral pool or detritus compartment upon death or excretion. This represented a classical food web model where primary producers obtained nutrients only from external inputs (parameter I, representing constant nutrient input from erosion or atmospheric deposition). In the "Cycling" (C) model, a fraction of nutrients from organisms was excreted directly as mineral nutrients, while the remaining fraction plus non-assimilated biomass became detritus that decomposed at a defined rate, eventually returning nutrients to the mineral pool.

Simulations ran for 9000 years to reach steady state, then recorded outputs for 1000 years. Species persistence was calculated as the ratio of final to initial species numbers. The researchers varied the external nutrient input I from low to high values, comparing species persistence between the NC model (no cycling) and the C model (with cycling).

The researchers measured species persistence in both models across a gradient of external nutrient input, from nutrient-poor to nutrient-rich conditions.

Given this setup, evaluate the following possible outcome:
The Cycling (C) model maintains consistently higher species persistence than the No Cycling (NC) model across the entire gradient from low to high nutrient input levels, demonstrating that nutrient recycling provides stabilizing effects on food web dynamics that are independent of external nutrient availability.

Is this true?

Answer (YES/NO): NO